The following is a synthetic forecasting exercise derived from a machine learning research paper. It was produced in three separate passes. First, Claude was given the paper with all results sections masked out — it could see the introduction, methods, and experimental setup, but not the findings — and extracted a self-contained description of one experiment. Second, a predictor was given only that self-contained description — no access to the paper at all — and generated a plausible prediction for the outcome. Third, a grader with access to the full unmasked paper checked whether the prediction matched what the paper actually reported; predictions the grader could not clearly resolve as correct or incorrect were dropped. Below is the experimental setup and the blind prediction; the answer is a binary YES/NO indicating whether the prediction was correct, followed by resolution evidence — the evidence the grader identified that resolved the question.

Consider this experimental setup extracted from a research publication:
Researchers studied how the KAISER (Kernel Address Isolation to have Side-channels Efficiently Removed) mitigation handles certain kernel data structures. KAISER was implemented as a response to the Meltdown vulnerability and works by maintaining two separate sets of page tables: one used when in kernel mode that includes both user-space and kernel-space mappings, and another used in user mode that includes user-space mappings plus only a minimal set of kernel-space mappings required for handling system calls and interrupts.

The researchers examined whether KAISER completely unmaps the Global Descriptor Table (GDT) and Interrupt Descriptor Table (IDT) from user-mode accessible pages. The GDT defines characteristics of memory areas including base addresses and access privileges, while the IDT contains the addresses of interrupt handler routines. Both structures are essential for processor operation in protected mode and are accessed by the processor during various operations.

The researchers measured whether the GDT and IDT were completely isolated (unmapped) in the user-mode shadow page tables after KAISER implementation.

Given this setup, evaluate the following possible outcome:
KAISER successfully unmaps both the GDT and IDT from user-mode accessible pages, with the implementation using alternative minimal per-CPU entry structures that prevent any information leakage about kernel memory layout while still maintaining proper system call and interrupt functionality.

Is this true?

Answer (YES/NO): NO